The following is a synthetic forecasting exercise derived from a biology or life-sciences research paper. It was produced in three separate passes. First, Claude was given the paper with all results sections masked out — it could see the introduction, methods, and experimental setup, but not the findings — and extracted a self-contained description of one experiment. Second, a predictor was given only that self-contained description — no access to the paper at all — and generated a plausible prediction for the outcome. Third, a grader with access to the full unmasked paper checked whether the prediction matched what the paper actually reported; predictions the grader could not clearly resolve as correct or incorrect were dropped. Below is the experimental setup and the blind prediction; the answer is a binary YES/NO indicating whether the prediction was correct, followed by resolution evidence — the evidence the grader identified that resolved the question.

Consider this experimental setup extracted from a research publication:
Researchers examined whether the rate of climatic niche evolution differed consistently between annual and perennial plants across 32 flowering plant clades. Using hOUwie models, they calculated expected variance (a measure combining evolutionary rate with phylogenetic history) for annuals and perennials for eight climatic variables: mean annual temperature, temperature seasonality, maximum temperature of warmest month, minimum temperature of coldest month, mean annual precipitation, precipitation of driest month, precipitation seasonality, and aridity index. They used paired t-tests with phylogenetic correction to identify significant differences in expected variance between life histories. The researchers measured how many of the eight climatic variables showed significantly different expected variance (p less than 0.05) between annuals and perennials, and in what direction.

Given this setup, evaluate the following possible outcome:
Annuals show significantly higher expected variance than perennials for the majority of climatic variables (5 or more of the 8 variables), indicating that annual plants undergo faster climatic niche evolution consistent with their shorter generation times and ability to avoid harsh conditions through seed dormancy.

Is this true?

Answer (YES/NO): NO